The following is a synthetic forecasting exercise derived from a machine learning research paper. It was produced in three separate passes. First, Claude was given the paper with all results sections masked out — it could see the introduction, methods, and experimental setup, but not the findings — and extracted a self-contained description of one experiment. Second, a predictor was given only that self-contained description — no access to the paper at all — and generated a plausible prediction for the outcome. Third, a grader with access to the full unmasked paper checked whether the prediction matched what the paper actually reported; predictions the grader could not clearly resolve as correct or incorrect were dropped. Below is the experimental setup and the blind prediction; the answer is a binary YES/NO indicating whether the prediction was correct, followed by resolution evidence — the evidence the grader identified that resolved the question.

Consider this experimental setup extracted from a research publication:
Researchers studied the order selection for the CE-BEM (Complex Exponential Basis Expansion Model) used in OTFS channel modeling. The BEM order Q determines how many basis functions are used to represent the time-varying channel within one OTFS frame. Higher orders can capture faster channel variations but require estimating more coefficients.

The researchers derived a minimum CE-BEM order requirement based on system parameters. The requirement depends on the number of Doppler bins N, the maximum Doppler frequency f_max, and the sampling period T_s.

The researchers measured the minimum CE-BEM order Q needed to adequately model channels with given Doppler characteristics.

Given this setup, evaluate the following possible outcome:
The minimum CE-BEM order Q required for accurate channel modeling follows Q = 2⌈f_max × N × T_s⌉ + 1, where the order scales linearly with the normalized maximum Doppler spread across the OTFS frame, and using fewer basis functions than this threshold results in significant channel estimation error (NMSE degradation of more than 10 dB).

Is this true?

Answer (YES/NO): NO